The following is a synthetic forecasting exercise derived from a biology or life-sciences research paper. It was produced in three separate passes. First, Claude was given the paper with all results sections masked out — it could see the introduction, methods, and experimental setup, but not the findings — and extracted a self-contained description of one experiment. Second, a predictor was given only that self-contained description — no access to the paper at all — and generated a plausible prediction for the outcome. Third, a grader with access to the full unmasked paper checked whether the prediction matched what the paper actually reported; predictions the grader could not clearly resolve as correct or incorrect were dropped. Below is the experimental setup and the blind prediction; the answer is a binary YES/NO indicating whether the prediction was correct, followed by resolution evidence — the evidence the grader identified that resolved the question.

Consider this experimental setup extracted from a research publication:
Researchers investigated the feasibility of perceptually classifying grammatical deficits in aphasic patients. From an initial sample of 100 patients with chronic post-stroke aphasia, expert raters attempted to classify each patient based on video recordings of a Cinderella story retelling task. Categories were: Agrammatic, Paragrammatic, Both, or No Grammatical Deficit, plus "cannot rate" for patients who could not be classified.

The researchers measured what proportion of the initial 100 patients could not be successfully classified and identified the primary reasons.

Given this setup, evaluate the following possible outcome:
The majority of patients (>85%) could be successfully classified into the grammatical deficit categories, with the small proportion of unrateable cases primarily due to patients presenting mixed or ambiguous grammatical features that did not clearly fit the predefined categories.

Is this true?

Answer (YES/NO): NO